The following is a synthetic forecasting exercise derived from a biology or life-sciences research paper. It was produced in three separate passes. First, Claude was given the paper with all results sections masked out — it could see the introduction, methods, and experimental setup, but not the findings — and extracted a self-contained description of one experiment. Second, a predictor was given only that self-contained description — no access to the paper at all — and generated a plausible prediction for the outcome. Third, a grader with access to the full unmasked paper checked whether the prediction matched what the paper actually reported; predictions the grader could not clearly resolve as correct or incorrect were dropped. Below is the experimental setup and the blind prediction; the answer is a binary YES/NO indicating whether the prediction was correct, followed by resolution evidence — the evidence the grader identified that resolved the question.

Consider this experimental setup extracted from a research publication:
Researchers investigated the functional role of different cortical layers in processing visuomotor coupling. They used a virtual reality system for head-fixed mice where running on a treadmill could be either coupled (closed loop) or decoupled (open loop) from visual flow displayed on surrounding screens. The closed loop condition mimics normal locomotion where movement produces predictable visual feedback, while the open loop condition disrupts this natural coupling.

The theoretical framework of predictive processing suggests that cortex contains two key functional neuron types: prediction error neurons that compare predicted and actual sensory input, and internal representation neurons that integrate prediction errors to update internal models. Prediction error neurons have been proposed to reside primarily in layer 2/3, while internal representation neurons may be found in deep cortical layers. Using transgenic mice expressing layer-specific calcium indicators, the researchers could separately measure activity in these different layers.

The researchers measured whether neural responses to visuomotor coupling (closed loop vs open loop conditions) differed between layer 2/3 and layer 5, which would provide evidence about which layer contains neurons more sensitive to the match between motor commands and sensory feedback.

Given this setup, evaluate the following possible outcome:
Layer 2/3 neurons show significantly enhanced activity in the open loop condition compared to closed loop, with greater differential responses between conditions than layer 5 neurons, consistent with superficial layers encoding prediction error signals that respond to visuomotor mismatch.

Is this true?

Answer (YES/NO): NO